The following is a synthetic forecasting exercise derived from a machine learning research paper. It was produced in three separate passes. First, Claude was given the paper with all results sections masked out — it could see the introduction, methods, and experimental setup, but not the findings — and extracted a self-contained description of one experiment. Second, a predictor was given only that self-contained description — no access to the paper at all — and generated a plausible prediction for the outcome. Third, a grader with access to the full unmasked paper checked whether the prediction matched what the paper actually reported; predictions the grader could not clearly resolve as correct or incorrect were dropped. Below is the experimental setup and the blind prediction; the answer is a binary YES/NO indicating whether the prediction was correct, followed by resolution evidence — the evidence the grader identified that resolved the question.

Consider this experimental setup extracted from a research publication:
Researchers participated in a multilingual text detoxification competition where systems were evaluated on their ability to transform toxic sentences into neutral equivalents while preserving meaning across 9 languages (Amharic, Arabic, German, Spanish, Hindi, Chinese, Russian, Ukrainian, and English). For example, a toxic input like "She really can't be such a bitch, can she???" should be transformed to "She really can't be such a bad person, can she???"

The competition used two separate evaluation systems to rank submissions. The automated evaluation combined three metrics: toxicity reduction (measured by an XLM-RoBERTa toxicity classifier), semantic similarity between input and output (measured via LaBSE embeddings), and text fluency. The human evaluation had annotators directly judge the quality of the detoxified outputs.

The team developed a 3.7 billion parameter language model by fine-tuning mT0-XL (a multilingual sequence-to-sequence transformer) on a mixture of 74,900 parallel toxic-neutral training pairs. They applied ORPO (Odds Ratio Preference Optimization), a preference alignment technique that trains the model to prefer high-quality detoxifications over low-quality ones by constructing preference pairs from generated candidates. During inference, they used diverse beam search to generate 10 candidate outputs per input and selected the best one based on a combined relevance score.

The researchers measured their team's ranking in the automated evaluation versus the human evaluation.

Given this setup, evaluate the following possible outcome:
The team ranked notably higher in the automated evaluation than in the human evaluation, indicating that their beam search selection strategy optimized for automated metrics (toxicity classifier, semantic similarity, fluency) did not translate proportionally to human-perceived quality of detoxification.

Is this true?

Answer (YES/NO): NO